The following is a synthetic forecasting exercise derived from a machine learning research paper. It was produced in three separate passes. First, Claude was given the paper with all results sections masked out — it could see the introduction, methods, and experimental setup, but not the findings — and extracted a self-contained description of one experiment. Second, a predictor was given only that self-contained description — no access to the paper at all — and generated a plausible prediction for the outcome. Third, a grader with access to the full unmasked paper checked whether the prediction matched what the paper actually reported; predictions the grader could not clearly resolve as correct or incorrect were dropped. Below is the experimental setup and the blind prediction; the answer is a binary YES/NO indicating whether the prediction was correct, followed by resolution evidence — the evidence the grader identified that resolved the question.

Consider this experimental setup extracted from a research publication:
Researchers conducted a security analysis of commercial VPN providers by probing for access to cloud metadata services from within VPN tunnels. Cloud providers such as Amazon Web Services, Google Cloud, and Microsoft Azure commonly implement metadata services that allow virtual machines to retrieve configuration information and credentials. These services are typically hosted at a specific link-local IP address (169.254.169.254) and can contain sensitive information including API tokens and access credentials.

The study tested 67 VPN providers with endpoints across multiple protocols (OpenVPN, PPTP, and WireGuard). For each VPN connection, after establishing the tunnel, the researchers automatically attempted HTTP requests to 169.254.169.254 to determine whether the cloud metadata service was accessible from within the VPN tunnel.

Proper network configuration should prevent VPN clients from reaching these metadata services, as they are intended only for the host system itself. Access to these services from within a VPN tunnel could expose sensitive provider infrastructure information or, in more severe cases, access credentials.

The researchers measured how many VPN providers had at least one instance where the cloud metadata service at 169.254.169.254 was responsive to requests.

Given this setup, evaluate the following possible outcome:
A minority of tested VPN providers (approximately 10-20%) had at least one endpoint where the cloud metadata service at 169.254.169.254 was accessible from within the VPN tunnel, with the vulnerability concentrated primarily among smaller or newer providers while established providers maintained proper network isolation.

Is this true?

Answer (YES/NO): NO